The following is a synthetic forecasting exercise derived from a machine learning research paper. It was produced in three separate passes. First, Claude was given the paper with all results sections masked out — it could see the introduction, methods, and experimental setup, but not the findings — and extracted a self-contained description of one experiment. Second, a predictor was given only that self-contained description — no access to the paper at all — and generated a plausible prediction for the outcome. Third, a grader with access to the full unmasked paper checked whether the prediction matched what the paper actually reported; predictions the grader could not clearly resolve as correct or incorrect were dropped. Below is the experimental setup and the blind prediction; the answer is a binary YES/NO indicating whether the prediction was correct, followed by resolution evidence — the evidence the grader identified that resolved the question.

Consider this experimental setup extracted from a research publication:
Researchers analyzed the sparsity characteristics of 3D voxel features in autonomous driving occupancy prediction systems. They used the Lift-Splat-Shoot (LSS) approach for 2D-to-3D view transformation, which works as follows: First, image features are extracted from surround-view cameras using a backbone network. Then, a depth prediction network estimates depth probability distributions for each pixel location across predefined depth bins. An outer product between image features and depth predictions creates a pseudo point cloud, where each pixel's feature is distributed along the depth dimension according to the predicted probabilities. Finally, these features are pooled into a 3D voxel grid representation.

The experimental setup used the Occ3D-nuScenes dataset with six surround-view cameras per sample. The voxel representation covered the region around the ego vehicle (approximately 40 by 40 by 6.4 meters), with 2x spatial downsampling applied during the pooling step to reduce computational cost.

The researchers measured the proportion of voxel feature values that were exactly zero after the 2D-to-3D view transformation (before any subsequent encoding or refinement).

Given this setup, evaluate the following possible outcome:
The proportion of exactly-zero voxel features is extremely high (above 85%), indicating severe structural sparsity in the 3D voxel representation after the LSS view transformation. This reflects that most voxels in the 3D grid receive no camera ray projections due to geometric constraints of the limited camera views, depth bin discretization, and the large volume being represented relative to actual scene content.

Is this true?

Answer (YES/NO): NO